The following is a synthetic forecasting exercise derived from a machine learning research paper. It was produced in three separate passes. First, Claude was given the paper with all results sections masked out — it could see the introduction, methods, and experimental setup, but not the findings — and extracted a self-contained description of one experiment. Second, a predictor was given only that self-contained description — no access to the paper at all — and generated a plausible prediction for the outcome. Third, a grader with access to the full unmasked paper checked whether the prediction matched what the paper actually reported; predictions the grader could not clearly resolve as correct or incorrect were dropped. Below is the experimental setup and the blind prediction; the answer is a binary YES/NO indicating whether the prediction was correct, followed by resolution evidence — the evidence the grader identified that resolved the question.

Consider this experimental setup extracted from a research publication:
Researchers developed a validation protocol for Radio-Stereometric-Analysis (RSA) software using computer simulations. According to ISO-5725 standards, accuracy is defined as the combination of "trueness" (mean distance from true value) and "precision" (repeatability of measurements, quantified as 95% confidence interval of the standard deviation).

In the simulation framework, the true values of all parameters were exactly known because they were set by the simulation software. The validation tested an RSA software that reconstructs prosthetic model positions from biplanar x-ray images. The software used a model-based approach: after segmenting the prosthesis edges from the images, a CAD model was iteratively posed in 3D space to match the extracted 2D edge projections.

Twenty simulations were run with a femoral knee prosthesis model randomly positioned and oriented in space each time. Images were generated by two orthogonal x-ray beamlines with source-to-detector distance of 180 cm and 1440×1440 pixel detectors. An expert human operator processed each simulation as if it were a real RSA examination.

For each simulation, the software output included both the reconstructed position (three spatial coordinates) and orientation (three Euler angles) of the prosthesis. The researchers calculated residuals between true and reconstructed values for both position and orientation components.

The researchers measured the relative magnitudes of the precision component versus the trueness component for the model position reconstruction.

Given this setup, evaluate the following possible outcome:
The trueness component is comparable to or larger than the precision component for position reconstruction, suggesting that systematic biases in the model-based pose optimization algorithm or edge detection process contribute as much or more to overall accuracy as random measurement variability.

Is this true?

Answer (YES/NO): NO